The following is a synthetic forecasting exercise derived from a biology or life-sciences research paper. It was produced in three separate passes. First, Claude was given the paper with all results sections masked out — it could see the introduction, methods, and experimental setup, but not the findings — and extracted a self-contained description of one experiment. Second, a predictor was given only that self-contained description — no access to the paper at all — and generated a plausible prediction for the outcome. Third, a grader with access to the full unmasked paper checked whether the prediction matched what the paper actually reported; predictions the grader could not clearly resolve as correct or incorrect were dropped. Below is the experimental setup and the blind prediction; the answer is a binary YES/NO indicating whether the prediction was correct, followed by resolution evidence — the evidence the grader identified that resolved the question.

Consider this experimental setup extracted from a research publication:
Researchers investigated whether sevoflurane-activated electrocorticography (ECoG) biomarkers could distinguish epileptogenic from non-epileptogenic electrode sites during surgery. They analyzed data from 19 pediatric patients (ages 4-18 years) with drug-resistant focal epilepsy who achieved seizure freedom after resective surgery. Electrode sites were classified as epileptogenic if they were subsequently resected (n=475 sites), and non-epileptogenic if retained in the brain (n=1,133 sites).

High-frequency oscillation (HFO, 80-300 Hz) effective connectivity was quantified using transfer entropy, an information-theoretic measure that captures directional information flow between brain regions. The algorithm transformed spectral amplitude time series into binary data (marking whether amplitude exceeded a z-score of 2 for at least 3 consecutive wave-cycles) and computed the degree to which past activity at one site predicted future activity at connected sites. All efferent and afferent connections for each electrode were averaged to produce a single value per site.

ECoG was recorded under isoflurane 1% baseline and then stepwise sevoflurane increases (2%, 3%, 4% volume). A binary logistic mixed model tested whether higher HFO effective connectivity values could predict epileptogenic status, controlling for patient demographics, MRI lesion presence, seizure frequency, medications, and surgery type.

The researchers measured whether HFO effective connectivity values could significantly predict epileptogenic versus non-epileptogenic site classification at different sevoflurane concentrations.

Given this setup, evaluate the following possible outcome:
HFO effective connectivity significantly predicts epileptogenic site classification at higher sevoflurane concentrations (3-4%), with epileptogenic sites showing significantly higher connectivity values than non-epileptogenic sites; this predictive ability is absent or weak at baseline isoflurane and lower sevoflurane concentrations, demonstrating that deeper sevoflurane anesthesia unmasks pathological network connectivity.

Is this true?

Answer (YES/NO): NO